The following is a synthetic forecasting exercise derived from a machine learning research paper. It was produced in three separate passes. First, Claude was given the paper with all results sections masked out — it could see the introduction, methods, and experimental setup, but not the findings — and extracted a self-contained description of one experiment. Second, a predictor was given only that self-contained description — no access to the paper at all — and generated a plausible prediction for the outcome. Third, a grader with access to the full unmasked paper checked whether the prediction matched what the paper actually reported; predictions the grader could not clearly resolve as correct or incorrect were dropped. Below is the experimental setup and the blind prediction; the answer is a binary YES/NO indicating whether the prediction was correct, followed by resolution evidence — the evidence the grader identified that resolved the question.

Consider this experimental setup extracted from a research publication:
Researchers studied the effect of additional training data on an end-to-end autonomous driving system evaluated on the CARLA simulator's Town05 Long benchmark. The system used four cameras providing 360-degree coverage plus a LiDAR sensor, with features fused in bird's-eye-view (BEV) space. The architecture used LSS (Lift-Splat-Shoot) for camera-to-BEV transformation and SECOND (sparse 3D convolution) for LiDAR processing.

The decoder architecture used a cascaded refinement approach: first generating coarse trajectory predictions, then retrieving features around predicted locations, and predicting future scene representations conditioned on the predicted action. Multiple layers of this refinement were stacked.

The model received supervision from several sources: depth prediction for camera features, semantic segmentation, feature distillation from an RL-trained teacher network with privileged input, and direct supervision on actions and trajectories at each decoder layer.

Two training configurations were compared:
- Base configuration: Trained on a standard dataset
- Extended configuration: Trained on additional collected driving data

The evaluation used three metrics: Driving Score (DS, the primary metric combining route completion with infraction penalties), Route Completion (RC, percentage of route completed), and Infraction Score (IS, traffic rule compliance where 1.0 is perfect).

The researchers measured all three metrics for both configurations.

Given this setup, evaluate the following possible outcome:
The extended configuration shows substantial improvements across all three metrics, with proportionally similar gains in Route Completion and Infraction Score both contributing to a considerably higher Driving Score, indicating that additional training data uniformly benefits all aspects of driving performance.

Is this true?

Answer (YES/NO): NO